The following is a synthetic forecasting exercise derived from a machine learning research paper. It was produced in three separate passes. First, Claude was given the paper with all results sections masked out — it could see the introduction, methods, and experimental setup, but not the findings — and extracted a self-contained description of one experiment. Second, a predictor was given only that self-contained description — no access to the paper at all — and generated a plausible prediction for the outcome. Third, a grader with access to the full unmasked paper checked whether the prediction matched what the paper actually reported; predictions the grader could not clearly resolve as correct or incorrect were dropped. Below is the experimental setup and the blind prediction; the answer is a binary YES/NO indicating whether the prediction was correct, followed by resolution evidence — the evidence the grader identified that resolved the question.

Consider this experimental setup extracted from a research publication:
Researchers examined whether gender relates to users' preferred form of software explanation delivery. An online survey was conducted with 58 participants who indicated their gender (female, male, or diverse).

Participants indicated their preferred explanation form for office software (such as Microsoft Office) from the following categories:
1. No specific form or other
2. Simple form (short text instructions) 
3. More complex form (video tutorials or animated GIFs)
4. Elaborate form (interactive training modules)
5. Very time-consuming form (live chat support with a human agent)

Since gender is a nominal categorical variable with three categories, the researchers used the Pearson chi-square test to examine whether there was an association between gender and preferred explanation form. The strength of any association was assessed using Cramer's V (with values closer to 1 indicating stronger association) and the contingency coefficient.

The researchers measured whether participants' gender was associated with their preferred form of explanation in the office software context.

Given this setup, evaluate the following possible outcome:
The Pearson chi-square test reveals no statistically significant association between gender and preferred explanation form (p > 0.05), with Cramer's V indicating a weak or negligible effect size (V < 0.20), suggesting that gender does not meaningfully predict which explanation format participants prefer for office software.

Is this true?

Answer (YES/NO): YES